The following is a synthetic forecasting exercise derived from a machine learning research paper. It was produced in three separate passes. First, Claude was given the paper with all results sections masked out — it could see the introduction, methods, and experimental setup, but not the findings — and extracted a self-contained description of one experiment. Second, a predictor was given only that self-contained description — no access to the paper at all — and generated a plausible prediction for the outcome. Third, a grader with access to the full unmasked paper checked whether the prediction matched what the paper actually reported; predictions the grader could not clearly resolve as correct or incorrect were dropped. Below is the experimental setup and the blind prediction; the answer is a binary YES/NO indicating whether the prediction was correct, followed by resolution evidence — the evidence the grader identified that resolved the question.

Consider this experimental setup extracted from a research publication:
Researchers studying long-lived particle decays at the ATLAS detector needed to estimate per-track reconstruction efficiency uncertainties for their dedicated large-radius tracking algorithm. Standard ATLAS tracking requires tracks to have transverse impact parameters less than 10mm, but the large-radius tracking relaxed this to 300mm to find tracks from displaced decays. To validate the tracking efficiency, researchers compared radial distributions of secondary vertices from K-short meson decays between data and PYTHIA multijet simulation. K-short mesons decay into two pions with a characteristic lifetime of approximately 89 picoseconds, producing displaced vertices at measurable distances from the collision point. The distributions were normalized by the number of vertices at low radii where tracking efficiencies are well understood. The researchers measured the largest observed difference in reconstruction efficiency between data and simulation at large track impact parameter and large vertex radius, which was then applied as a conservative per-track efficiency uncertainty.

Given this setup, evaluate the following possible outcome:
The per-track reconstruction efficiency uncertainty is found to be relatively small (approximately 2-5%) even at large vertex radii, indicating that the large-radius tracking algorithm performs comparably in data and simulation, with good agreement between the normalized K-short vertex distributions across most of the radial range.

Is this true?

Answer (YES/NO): NO